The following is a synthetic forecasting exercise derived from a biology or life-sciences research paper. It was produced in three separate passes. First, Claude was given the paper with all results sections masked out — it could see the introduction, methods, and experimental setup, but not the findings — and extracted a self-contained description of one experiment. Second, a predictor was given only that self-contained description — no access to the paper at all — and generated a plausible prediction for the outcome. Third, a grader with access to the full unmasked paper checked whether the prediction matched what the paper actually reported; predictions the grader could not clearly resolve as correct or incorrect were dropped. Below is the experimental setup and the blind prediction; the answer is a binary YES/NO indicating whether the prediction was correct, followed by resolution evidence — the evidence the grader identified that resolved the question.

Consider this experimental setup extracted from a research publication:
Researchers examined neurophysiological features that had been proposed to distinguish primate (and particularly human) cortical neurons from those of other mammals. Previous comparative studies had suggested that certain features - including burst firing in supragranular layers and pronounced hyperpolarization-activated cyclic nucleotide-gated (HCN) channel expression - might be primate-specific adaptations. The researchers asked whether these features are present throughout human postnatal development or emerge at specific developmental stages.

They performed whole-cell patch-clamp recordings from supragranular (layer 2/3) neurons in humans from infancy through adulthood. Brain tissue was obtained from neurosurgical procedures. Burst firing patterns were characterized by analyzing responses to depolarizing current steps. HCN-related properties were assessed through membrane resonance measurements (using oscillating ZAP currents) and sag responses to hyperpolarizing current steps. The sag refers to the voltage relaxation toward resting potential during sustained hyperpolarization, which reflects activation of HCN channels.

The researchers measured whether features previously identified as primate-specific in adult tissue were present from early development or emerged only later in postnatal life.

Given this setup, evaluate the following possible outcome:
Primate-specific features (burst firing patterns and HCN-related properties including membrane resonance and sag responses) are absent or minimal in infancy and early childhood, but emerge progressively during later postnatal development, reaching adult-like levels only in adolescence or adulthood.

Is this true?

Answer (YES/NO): YES